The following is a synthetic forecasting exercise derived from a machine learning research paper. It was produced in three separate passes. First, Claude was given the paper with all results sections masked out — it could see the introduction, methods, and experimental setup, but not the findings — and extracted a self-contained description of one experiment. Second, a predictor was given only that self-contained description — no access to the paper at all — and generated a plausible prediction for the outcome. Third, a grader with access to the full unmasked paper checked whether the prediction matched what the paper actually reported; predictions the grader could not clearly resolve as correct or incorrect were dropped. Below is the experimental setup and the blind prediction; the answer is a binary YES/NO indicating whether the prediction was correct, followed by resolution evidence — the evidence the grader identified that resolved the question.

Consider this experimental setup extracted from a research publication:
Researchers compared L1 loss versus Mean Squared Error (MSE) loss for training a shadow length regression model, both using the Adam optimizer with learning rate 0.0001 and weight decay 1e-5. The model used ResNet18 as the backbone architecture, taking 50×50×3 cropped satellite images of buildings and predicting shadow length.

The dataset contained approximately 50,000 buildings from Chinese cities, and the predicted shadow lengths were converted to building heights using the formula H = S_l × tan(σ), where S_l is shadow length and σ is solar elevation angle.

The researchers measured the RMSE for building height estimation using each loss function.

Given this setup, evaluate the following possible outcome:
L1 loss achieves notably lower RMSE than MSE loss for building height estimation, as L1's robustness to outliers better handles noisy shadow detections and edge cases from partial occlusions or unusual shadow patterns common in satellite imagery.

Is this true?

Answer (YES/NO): YES